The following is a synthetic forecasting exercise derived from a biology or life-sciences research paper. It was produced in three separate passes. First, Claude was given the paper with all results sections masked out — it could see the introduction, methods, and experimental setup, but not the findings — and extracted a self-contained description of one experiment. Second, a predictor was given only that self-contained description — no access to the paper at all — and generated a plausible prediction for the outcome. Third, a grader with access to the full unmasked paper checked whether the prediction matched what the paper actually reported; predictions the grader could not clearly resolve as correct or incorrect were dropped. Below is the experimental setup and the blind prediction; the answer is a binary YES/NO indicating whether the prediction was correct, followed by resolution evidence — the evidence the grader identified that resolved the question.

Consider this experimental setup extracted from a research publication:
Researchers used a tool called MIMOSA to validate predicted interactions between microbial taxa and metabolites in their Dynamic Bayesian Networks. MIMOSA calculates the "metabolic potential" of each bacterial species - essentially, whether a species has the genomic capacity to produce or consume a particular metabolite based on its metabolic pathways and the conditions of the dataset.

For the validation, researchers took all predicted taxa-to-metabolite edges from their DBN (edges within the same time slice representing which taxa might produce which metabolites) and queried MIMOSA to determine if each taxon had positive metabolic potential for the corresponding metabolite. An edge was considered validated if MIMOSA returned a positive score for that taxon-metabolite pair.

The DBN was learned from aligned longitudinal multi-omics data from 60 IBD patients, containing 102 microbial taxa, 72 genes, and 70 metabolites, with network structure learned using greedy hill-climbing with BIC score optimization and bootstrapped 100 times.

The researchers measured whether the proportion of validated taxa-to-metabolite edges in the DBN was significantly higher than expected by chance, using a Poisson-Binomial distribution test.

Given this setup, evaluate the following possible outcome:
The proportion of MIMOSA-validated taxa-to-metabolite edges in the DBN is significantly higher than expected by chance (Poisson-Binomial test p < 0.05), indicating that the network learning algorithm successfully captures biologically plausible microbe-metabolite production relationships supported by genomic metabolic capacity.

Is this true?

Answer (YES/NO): YES